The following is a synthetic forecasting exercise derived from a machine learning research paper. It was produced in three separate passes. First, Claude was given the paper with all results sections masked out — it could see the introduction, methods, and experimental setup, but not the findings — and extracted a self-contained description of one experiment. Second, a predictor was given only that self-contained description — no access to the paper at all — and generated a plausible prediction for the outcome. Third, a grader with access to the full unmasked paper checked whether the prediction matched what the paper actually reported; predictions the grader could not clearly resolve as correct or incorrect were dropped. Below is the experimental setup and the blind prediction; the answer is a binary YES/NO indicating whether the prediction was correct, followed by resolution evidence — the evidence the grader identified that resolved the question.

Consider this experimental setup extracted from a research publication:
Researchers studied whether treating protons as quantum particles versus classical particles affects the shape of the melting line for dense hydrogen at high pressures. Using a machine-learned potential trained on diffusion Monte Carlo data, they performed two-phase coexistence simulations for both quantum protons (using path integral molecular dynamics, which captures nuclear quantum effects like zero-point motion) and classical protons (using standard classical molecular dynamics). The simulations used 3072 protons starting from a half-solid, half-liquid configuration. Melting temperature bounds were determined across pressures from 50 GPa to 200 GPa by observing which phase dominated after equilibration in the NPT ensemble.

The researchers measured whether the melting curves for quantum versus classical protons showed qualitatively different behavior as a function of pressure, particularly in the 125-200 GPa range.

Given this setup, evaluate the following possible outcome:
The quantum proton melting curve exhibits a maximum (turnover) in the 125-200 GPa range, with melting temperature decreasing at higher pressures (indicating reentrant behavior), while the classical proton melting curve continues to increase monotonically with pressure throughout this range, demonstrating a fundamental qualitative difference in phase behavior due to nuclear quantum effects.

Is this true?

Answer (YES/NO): NO